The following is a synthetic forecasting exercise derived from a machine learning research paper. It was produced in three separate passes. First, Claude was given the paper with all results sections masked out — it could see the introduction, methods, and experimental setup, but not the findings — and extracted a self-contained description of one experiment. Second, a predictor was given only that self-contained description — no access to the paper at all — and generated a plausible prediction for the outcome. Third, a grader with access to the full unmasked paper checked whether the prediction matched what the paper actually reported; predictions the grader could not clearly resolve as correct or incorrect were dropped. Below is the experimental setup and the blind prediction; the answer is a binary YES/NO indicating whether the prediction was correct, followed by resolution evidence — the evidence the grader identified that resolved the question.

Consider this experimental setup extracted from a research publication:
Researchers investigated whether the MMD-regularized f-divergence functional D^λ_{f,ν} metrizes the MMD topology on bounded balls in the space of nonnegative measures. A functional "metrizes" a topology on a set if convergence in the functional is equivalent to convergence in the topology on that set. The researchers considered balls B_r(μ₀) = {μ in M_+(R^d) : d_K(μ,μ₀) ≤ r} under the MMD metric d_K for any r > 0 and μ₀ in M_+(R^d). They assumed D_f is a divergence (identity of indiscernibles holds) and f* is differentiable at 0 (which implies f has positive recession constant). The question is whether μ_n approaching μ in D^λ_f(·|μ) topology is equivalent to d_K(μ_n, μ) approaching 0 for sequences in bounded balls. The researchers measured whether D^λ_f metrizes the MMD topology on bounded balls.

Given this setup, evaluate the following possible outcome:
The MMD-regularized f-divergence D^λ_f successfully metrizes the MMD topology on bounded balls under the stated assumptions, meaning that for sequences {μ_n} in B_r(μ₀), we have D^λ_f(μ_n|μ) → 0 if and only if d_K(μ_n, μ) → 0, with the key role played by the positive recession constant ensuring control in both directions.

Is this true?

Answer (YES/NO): YES